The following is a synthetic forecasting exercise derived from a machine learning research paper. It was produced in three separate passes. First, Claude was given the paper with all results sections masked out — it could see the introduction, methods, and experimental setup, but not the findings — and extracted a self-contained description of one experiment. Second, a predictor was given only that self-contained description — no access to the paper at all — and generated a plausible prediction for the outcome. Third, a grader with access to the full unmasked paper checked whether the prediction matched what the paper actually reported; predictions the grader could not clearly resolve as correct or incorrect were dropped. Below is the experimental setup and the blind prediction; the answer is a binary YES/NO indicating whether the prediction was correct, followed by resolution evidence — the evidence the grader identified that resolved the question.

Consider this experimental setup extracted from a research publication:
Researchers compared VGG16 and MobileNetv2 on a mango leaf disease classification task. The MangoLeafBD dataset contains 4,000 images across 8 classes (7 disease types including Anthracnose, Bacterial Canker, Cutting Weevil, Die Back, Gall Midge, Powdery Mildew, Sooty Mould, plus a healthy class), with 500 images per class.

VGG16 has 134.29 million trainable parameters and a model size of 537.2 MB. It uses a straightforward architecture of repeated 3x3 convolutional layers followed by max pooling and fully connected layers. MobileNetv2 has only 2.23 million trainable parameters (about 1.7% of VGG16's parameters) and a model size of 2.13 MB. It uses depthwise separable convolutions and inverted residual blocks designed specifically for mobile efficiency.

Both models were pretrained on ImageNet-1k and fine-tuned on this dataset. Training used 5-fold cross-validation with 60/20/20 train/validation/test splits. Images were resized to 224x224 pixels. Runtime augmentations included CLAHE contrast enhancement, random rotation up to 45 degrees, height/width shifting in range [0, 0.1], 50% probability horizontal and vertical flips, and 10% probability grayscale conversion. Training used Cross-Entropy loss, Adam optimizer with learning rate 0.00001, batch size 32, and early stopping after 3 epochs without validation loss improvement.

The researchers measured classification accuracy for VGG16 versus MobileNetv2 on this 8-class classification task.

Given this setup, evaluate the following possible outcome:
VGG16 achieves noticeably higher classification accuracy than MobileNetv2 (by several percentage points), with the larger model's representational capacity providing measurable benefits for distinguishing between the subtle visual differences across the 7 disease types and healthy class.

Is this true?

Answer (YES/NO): NO